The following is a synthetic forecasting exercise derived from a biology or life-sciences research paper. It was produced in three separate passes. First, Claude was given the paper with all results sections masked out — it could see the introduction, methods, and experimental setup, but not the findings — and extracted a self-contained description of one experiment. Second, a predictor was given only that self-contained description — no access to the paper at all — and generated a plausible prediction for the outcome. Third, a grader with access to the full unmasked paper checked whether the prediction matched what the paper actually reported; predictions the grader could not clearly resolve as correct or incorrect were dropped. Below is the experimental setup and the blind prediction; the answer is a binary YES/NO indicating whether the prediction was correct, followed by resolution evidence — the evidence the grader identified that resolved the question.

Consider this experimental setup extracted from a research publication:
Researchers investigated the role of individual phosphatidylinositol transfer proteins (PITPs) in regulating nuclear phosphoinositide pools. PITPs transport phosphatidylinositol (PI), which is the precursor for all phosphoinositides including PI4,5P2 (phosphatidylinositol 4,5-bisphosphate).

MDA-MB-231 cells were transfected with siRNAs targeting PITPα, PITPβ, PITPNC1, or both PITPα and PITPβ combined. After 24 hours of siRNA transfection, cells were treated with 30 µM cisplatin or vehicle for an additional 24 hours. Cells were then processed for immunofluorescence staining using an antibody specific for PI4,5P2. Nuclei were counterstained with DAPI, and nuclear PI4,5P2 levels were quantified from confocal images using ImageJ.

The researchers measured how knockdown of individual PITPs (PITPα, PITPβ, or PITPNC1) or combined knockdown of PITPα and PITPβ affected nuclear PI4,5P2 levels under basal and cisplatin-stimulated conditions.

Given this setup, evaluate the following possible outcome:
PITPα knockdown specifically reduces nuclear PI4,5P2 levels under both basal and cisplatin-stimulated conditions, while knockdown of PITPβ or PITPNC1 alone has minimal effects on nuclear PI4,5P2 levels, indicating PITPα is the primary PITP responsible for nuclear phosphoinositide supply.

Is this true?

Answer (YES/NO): NO